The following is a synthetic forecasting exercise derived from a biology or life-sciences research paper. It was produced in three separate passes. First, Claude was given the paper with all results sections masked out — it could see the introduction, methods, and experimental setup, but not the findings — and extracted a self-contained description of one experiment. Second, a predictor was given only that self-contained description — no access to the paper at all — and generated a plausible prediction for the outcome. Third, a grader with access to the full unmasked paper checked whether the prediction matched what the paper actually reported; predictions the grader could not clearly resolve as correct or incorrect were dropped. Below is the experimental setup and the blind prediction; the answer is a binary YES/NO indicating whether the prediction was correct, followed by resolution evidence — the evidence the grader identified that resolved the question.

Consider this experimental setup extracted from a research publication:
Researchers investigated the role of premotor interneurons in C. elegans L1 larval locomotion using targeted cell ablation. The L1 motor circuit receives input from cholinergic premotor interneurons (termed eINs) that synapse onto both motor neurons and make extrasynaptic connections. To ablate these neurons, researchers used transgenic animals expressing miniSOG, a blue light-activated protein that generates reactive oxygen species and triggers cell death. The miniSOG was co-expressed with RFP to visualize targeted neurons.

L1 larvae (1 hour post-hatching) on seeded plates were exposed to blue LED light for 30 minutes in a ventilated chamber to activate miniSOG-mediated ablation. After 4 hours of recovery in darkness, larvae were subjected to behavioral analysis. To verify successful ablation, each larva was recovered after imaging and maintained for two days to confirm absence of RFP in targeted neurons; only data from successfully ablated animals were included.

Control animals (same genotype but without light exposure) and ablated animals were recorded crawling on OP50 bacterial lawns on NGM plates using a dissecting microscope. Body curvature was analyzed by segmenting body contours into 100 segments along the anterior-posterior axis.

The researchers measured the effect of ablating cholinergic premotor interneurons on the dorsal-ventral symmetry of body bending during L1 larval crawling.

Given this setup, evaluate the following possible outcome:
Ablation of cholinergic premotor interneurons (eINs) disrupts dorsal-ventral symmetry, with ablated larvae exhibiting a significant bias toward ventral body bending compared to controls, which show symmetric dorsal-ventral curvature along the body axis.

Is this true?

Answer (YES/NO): NO